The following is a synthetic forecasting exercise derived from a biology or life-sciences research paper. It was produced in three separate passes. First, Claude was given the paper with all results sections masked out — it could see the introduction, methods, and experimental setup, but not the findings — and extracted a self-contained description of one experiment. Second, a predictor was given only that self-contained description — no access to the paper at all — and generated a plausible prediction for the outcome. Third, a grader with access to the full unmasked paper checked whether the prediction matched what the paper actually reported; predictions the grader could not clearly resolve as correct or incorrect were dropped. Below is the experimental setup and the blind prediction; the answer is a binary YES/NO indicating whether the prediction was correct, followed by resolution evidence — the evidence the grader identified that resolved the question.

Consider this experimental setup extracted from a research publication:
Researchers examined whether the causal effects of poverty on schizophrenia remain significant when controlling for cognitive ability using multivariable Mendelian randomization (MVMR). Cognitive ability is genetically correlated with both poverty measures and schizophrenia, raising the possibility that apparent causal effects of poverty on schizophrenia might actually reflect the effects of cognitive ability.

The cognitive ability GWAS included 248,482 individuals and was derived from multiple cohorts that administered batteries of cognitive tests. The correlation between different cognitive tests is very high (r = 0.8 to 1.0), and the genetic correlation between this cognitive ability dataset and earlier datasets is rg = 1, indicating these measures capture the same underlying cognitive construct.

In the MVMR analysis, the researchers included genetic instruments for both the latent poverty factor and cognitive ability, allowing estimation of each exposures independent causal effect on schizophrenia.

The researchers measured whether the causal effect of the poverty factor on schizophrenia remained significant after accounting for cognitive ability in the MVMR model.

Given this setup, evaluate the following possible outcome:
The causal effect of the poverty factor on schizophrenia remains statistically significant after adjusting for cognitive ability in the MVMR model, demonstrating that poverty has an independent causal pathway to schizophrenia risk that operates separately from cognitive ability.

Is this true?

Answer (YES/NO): YES